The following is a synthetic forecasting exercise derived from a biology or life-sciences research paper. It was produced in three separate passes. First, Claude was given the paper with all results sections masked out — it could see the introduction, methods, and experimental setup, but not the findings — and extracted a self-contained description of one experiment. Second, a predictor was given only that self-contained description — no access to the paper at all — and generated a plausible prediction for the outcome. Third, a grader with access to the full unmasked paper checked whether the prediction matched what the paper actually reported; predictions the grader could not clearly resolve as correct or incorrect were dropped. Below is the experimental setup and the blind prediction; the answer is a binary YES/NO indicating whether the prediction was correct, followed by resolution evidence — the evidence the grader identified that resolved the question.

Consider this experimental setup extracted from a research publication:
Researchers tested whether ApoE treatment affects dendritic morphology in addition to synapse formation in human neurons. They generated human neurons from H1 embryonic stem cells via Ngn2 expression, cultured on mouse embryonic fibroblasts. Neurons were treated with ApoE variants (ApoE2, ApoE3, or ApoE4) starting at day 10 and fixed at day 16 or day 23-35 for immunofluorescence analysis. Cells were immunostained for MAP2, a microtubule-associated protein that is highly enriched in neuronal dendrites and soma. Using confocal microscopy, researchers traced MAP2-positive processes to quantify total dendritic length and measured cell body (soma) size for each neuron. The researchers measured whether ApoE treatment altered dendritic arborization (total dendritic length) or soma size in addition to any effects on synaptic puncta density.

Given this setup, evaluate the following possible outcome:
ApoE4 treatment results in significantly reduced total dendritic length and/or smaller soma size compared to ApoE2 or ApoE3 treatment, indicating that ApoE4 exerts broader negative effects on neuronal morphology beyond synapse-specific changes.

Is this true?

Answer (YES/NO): NO